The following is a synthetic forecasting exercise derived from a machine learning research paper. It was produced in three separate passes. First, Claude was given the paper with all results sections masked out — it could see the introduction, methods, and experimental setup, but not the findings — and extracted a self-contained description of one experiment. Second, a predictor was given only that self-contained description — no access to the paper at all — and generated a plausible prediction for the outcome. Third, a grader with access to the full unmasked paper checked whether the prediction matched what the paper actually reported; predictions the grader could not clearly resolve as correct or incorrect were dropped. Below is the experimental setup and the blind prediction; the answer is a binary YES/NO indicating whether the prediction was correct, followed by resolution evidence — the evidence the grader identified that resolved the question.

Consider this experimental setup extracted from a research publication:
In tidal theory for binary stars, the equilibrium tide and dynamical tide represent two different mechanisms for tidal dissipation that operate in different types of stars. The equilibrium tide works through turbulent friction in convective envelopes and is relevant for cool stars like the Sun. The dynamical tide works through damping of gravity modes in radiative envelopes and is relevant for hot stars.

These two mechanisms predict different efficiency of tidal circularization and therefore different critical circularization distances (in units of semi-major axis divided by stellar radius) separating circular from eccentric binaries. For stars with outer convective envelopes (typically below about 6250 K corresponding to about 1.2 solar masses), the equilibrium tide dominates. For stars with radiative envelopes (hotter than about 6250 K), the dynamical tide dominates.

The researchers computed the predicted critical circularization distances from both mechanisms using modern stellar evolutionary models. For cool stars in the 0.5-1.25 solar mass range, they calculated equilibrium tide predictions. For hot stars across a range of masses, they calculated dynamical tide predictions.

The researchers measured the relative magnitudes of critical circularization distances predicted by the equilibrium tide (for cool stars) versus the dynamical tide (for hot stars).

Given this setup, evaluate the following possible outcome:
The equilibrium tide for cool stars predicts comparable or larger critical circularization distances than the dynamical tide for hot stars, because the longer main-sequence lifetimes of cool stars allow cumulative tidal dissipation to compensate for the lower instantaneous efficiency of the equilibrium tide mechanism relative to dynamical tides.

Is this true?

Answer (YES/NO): NO